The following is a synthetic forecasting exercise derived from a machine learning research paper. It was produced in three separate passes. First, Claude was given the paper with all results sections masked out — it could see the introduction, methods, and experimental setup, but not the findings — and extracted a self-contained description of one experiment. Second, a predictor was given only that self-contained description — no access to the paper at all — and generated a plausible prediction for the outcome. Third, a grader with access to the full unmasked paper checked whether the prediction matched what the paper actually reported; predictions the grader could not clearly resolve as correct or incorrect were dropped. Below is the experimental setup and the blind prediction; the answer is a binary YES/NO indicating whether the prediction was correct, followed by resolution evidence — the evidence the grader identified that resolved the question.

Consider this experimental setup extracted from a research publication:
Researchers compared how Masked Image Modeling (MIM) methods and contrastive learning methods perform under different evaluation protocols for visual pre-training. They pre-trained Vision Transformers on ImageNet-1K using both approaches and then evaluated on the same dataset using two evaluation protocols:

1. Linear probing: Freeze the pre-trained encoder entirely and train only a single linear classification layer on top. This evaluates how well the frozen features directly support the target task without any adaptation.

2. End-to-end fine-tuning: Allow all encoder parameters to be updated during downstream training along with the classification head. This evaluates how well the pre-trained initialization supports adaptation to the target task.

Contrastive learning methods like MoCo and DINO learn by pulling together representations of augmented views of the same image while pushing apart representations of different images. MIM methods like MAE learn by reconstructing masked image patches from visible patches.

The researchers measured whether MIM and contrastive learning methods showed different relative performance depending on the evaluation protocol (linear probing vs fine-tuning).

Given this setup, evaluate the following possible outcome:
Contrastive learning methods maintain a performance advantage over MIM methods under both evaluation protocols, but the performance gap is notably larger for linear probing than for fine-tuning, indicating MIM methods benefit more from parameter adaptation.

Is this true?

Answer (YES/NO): NO